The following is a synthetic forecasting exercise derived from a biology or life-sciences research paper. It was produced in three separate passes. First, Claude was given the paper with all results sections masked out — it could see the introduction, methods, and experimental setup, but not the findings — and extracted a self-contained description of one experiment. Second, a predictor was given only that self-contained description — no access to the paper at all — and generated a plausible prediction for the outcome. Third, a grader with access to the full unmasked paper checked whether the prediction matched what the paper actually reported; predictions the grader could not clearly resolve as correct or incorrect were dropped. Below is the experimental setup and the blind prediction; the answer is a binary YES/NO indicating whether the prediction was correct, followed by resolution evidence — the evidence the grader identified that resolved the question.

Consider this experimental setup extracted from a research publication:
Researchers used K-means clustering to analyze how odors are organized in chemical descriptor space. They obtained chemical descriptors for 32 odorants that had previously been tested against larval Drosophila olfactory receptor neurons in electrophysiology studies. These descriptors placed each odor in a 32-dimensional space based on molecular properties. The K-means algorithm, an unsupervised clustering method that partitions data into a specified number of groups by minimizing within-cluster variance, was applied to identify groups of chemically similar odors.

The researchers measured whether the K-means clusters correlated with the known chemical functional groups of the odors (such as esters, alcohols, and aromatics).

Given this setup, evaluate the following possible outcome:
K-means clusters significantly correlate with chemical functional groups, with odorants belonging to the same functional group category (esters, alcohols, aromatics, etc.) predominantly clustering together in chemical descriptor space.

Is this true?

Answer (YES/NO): YES